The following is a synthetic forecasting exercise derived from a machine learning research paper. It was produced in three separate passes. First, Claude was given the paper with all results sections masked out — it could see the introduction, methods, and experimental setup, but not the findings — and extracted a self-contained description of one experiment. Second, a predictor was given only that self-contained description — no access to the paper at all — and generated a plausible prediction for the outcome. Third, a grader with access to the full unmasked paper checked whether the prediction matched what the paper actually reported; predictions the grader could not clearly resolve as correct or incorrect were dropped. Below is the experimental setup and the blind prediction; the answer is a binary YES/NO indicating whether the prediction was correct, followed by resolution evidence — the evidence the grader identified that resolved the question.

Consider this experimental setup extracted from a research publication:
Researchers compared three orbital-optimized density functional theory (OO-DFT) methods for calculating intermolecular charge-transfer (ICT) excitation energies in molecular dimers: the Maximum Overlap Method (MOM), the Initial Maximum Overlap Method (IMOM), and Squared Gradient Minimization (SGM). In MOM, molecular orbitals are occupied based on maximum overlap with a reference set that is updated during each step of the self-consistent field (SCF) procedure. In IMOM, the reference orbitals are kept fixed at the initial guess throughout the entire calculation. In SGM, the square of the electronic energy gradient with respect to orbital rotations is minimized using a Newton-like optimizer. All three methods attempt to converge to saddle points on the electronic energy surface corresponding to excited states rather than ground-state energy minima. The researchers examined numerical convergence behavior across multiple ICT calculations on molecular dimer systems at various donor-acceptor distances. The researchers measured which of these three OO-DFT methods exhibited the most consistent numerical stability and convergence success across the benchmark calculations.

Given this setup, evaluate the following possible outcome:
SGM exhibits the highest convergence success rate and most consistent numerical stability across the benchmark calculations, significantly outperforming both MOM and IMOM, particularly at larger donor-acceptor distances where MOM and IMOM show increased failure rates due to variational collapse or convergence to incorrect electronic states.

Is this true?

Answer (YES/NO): NO